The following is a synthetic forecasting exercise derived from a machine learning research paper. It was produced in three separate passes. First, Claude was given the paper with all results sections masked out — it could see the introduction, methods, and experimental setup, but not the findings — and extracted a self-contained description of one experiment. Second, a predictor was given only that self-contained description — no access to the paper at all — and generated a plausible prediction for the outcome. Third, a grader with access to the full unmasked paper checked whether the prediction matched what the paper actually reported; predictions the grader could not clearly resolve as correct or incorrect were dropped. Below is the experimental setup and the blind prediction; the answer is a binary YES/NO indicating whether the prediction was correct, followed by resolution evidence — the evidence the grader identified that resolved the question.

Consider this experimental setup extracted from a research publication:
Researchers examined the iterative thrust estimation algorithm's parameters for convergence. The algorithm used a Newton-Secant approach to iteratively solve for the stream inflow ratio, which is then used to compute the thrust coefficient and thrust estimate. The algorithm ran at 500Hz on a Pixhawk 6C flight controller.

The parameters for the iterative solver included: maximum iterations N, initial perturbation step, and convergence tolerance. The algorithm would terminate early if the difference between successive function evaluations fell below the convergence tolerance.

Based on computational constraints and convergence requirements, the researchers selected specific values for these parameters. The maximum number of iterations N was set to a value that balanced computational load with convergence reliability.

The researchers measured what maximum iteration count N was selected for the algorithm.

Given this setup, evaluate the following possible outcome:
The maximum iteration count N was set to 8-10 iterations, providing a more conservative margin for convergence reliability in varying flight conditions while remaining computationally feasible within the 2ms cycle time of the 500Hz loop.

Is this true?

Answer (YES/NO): NO